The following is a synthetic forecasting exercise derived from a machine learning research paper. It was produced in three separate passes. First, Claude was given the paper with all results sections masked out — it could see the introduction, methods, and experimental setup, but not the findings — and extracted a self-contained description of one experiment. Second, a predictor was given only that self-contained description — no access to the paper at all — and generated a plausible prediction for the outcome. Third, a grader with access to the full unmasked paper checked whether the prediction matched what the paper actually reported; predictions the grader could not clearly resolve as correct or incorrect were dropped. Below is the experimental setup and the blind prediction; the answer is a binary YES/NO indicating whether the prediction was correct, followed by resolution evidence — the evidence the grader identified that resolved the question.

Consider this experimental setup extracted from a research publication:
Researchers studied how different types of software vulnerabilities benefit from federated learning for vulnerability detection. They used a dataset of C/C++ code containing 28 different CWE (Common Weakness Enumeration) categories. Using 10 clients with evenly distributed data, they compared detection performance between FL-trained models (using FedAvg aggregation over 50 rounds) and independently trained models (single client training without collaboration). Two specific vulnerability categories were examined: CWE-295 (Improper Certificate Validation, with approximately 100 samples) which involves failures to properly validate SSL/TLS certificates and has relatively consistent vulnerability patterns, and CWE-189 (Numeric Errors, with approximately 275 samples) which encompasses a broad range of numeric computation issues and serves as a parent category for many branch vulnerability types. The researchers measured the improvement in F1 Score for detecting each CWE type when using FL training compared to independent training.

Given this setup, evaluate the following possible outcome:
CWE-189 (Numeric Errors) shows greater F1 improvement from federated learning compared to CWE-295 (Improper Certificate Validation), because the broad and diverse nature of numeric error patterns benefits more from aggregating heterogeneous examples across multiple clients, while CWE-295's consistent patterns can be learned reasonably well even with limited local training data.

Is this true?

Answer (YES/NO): NO